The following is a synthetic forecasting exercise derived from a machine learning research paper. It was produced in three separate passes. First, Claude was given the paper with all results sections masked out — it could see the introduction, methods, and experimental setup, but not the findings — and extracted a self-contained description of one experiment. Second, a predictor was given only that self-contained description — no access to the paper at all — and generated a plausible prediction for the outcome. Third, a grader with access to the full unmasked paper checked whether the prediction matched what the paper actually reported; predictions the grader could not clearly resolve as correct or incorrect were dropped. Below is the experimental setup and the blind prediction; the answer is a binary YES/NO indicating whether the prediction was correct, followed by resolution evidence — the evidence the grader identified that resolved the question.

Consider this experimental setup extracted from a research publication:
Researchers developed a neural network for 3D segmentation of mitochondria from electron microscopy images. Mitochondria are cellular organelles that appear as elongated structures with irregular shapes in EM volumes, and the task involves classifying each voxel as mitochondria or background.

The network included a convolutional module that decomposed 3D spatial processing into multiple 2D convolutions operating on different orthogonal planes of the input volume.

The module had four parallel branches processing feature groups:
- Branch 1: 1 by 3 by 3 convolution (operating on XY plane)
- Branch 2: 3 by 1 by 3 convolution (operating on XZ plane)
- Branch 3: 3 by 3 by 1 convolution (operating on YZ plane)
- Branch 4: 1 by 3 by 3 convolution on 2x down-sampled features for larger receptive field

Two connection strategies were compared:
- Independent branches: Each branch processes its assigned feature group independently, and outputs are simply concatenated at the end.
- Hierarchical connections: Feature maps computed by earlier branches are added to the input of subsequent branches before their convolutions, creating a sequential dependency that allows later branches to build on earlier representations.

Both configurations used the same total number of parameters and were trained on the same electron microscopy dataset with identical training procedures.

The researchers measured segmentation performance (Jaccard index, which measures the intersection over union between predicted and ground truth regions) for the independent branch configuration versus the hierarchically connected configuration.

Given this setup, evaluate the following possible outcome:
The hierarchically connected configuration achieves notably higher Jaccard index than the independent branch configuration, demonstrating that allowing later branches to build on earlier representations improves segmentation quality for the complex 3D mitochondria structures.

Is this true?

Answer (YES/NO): YES